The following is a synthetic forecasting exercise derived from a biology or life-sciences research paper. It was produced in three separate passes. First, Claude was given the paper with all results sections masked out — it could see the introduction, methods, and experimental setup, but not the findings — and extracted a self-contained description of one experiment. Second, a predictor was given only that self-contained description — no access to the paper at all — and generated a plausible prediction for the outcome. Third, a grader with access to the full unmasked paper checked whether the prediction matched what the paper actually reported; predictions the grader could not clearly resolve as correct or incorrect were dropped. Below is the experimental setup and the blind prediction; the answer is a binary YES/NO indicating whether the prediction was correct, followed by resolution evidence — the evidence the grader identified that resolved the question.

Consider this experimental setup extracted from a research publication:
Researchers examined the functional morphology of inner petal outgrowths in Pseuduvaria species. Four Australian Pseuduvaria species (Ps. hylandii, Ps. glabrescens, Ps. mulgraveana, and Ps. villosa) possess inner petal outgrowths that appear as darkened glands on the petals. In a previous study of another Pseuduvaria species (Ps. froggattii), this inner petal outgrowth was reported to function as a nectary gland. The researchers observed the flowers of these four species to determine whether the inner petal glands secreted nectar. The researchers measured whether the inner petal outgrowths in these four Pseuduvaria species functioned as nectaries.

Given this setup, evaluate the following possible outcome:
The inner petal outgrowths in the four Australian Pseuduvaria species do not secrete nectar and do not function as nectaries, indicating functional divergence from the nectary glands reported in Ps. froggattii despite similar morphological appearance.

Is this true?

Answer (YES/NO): NO